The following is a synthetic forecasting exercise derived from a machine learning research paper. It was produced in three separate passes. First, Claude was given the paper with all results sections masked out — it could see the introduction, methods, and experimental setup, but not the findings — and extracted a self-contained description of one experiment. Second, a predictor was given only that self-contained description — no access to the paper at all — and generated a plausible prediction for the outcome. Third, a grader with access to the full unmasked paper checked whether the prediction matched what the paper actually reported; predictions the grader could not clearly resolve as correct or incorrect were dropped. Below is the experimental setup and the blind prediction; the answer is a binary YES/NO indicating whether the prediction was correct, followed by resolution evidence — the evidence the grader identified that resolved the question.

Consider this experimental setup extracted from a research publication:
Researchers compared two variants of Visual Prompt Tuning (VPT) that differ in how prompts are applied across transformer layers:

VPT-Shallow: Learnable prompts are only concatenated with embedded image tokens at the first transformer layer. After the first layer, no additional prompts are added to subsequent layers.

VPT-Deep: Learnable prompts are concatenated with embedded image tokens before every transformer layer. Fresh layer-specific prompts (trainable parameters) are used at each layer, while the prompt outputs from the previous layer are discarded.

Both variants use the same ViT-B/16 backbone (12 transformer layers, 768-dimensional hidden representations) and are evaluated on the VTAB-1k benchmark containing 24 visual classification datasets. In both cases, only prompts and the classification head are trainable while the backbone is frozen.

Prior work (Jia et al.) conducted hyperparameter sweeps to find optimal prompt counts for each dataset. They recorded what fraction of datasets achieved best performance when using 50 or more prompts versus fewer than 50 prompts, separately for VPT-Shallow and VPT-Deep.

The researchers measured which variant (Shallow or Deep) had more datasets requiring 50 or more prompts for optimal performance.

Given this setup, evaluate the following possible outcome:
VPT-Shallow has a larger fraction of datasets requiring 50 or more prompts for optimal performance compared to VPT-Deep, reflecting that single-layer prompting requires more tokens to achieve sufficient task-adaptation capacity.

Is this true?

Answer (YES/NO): YES